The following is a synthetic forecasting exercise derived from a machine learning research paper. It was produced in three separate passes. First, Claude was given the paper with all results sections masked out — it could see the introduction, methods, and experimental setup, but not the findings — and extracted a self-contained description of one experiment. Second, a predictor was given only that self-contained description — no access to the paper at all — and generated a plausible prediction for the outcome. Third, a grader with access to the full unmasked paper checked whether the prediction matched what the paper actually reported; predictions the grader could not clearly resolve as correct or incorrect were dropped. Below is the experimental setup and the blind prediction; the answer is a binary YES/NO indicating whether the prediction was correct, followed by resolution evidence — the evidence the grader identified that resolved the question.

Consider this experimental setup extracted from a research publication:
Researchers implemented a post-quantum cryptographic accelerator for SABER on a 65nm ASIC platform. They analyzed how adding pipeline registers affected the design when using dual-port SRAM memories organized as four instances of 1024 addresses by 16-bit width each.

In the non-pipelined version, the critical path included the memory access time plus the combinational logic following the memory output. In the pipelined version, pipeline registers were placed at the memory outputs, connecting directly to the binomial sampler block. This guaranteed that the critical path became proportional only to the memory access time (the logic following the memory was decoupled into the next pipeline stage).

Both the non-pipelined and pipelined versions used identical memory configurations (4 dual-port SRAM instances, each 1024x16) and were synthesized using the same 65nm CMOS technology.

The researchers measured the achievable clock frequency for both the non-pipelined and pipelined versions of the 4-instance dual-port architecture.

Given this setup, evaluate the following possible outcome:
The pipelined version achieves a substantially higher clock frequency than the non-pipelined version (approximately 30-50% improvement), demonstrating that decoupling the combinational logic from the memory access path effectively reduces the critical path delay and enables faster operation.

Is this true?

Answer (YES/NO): NO